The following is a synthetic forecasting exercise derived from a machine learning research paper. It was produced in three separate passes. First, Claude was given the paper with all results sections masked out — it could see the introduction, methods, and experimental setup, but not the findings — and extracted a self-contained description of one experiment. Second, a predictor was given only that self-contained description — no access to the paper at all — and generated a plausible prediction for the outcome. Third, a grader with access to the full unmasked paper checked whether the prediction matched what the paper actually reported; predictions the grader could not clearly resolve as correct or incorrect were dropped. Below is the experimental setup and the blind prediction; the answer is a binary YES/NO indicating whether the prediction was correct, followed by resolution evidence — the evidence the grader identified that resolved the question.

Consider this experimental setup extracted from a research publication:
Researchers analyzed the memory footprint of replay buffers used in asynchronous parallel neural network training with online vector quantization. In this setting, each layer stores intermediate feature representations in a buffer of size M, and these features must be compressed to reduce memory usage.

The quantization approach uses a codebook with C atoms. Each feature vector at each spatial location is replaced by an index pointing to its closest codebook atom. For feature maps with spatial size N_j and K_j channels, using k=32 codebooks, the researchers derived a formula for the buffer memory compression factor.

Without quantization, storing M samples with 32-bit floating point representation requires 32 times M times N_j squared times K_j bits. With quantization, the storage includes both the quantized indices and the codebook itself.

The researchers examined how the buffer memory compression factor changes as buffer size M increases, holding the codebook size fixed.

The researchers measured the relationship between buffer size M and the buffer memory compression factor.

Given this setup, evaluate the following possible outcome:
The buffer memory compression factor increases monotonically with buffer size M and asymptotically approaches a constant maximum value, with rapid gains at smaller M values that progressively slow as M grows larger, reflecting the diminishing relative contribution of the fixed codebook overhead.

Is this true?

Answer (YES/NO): YES